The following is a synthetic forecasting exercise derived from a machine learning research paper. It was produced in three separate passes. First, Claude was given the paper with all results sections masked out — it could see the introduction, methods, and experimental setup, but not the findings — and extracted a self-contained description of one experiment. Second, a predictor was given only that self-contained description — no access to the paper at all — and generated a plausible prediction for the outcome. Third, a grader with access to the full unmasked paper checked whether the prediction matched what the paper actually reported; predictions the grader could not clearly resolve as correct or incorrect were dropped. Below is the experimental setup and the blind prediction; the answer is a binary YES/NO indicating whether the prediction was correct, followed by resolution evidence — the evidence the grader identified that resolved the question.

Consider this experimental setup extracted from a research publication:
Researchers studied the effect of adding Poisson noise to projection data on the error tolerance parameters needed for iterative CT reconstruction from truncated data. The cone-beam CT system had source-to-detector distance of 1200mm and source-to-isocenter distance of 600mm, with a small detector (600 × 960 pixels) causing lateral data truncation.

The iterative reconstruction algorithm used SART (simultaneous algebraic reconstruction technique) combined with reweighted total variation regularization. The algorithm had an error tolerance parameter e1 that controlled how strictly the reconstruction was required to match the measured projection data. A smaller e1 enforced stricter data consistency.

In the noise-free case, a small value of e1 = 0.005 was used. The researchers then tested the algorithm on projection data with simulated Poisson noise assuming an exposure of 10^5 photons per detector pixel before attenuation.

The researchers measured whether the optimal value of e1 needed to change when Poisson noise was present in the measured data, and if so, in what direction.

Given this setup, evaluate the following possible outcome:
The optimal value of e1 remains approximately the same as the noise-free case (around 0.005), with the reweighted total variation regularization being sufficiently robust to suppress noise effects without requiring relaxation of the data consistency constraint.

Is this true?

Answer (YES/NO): NO